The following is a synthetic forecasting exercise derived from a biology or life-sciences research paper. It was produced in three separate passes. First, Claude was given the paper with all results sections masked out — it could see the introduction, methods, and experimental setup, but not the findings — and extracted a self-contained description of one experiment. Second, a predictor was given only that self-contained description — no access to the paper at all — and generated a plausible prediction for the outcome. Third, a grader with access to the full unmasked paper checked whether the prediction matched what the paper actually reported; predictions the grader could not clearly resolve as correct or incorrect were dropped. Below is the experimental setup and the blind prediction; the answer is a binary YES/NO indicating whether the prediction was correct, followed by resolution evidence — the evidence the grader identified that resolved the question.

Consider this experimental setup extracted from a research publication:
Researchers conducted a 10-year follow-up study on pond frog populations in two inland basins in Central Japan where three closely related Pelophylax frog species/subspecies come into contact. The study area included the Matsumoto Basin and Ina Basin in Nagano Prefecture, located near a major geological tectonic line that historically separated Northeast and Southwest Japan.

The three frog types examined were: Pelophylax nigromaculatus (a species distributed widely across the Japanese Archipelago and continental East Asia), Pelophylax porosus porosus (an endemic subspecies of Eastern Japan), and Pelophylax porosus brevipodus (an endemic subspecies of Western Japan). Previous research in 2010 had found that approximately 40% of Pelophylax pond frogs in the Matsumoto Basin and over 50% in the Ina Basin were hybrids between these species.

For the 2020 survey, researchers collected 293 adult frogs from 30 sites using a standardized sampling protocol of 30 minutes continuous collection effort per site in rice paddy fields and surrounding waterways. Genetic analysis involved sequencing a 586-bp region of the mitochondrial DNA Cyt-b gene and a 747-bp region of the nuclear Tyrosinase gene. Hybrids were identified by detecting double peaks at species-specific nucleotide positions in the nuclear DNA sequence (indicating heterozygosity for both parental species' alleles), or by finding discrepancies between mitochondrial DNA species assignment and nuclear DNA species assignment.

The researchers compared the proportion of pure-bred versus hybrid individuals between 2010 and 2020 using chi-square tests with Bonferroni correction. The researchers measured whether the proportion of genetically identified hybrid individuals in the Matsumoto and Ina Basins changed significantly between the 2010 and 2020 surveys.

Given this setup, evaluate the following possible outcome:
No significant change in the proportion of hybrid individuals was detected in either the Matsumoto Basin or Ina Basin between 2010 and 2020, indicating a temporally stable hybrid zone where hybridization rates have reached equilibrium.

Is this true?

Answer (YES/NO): NO